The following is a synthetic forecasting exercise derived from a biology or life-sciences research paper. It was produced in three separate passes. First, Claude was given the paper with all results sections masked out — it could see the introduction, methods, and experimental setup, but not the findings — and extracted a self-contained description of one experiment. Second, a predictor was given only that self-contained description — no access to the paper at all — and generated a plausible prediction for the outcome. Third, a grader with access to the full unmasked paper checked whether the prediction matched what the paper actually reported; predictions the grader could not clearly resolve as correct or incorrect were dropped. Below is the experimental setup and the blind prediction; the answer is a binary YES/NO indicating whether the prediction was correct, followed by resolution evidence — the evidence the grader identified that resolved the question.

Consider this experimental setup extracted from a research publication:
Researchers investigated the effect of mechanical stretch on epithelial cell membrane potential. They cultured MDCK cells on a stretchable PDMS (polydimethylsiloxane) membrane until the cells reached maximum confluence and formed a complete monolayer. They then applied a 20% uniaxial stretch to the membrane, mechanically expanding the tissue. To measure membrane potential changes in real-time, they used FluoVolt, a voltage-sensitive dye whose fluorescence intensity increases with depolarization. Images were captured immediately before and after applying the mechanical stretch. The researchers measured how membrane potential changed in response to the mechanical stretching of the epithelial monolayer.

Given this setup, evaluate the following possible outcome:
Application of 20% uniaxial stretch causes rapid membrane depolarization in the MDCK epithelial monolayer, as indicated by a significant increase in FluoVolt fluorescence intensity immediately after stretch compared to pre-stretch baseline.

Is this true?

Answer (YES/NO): YES